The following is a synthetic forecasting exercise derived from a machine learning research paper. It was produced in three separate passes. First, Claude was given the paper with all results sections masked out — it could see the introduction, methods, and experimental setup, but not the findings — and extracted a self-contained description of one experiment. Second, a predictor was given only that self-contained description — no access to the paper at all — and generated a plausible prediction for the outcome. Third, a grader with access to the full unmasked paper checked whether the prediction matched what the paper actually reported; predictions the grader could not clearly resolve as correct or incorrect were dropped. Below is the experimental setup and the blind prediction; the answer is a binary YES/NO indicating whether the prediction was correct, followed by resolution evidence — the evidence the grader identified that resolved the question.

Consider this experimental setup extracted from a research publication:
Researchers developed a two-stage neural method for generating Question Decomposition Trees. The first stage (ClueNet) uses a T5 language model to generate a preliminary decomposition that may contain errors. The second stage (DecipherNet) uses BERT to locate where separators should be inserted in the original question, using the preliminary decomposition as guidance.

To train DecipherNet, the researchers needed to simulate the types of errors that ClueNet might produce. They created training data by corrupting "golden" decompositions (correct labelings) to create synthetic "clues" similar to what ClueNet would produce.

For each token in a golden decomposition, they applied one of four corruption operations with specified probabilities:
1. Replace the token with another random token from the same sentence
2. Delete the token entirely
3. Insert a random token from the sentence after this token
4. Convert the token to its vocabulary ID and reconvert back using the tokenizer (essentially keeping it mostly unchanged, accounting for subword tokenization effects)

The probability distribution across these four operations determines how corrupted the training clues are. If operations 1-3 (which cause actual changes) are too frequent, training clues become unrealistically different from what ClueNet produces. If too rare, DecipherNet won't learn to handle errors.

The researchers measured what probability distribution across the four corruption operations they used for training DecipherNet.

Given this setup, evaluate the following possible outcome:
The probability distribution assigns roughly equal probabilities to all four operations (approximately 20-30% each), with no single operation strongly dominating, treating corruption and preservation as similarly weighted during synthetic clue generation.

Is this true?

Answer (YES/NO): NO